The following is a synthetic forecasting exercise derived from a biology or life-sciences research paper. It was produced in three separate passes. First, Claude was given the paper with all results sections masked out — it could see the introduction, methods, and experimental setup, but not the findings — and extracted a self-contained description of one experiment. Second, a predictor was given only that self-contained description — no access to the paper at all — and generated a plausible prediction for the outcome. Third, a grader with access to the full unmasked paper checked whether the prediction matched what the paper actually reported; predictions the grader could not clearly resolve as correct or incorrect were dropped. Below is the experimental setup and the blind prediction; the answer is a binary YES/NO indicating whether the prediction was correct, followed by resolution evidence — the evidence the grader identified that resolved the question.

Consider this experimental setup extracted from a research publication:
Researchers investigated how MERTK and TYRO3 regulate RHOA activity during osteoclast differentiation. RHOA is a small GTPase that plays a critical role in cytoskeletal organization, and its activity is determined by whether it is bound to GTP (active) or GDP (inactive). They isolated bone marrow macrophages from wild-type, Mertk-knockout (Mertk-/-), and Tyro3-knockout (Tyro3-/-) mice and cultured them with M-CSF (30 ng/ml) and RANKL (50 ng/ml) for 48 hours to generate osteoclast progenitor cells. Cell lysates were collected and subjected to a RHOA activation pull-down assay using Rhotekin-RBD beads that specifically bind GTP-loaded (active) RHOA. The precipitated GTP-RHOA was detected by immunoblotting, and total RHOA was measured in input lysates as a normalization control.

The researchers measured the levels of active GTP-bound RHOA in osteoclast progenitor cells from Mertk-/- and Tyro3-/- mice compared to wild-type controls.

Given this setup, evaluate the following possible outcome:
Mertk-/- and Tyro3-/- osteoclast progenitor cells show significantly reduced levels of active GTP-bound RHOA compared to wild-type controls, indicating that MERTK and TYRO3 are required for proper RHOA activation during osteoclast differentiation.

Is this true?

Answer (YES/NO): NO